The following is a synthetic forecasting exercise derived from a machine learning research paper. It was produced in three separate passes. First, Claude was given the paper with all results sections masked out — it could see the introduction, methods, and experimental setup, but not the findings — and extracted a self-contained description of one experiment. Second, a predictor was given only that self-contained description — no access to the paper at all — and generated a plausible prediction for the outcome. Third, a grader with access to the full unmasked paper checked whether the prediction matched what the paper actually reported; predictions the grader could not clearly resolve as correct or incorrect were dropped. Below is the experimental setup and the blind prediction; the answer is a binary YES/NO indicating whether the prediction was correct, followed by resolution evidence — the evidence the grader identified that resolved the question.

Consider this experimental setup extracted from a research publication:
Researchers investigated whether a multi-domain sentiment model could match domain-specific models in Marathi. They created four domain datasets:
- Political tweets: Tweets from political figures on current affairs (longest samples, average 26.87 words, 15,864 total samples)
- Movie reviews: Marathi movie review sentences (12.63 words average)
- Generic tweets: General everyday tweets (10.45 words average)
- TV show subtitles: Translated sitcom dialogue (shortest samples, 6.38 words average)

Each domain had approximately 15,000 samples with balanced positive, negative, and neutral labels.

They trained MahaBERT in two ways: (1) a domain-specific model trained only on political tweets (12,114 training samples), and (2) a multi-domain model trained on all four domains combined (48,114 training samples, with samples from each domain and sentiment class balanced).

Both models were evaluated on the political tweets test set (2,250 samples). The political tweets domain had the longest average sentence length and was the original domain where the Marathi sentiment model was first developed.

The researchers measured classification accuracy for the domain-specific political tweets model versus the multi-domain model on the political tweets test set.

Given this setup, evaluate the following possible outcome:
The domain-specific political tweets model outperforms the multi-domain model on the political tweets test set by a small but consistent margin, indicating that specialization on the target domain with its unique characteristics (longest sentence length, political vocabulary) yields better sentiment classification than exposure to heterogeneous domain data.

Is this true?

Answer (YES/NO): YES